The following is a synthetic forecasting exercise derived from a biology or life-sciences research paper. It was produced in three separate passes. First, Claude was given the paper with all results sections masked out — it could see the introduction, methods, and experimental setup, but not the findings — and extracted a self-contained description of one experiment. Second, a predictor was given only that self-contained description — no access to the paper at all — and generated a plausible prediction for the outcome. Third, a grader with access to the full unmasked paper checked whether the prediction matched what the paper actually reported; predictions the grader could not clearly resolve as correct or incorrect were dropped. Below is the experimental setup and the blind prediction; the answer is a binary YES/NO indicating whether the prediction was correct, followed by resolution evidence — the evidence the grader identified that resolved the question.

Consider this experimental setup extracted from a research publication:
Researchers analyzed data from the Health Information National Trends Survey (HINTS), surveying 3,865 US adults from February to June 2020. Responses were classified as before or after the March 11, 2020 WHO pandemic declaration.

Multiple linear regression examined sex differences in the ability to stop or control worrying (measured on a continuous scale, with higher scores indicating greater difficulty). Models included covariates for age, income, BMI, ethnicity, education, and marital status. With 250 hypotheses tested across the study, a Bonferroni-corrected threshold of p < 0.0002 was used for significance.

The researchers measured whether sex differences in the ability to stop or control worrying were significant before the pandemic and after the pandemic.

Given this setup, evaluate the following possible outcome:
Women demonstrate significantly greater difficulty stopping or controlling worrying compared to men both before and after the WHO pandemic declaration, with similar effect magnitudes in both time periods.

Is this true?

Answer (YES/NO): NO